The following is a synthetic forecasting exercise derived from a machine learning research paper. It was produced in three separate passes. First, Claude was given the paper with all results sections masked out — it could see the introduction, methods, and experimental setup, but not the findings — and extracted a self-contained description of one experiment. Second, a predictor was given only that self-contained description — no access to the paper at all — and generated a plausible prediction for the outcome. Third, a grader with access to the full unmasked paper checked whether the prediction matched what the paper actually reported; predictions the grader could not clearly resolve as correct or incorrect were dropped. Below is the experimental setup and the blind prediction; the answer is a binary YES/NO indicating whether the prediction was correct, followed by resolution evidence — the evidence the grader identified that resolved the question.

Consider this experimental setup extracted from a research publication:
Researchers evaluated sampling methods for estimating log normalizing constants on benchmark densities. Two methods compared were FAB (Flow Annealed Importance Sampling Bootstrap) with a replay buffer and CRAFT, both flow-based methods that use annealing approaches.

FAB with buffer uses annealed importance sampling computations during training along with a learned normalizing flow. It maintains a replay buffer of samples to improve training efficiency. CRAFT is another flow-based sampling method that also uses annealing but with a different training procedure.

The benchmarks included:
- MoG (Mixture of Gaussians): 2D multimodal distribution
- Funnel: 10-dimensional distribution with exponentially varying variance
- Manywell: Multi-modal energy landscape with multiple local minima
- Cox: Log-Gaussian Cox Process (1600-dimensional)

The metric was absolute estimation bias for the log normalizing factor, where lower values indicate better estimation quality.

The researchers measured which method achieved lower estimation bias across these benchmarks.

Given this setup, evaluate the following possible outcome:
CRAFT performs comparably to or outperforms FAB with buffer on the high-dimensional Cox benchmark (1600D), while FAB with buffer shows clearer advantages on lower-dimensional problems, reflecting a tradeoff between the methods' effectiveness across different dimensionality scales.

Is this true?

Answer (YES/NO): NO